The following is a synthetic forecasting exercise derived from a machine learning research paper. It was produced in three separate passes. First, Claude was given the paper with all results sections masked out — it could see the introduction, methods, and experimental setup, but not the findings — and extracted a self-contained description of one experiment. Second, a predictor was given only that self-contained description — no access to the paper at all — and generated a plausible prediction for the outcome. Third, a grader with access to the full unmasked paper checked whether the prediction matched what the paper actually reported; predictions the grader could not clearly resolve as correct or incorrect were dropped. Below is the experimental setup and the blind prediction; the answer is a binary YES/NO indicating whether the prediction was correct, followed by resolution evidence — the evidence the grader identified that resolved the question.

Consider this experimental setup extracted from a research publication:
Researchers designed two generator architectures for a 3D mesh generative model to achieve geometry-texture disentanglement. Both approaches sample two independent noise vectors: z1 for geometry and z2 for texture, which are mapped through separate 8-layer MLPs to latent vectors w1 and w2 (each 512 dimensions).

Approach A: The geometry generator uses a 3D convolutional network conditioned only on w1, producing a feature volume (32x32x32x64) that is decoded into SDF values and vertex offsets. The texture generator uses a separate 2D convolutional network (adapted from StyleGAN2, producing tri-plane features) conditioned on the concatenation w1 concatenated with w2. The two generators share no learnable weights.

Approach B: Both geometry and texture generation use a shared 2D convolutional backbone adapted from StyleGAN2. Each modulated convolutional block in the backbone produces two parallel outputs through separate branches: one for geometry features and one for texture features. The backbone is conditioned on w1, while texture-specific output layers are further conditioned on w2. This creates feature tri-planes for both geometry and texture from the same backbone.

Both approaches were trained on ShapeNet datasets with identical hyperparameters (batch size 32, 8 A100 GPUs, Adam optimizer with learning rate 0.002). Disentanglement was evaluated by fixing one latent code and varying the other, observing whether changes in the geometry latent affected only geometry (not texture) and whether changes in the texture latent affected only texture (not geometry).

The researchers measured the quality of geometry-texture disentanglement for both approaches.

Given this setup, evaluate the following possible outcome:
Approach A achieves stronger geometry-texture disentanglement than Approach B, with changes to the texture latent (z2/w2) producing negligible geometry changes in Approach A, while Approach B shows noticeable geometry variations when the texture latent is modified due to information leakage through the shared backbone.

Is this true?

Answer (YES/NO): NO